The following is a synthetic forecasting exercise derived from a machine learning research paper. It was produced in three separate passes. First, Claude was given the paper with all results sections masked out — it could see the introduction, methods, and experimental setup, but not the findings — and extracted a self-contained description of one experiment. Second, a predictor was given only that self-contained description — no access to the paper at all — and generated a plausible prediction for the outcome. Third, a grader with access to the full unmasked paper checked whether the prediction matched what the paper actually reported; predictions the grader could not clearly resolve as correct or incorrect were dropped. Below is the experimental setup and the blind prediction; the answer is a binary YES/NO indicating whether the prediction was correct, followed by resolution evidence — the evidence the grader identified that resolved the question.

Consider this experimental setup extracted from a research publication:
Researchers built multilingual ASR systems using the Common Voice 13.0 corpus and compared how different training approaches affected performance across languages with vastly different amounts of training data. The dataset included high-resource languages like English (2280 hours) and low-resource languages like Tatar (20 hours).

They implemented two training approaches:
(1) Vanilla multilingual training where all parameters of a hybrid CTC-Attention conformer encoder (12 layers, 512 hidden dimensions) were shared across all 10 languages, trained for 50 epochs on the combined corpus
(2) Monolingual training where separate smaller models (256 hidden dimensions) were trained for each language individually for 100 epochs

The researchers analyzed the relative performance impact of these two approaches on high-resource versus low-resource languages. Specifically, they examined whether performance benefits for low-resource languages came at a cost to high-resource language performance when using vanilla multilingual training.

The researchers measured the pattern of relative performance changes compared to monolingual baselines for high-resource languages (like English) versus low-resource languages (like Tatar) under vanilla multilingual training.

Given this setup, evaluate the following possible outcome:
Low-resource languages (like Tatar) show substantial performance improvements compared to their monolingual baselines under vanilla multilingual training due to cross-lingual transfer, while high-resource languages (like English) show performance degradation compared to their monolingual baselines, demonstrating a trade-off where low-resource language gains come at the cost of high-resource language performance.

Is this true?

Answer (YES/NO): YES